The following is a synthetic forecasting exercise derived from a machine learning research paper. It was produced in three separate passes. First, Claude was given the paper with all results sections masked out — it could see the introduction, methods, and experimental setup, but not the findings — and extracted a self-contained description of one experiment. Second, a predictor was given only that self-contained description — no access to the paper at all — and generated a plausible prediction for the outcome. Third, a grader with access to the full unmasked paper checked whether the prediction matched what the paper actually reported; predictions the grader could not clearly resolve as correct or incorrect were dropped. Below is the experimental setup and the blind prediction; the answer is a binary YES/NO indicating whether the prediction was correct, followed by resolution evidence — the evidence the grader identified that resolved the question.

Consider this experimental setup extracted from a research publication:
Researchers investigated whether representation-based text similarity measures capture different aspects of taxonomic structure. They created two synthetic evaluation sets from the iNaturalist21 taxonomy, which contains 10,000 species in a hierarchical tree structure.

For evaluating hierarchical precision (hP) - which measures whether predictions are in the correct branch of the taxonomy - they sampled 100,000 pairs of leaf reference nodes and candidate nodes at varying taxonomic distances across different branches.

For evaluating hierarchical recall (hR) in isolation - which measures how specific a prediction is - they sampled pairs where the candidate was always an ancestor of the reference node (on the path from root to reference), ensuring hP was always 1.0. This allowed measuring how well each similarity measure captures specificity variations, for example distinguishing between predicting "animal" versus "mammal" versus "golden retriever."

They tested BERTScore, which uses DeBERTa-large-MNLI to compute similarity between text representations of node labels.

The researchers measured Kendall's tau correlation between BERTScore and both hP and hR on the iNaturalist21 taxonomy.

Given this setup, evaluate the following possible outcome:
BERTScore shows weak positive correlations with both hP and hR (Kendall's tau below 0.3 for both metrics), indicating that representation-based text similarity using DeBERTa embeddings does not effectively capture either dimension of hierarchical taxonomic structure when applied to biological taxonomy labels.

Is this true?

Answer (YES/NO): NO